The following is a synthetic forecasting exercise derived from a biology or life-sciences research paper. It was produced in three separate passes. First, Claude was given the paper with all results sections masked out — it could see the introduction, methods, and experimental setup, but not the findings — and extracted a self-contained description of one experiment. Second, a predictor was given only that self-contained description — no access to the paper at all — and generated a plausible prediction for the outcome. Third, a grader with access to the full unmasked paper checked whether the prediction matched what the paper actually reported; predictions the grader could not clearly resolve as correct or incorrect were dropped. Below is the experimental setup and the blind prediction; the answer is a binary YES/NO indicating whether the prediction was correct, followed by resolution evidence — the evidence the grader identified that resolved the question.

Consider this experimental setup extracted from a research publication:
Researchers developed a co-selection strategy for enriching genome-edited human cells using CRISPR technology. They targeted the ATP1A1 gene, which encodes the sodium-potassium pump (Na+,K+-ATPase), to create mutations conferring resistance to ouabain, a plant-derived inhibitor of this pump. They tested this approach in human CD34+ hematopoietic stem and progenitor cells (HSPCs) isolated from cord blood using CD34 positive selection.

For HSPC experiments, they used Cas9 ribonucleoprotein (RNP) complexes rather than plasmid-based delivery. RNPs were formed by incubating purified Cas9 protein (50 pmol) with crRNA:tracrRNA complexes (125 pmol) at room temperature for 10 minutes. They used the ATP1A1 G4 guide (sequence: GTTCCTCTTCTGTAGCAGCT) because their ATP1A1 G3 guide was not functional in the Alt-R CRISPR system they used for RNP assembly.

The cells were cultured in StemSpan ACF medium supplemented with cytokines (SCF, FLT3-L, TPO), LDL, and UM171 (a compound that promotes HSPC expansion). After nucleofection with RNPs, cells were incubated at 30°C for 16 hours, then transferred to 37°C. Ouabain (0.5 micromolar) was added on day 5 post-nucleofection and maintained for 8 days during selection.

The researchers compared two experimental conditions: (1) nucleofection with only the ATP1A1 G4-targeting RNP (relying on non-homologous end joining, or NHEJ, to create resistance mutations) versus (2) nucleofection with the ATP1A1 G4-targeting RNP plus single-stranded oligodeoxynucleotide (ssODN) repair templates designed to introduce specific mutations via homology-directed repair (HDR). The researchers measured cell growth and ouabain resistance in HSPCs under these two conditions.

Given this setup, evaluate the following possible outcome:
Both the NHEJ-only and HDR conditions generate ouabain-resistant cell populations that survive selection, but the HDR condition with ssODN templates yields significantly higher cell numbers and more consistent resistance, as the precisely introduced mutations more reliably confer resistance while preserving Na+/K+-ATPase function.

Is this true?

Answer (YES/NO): NO